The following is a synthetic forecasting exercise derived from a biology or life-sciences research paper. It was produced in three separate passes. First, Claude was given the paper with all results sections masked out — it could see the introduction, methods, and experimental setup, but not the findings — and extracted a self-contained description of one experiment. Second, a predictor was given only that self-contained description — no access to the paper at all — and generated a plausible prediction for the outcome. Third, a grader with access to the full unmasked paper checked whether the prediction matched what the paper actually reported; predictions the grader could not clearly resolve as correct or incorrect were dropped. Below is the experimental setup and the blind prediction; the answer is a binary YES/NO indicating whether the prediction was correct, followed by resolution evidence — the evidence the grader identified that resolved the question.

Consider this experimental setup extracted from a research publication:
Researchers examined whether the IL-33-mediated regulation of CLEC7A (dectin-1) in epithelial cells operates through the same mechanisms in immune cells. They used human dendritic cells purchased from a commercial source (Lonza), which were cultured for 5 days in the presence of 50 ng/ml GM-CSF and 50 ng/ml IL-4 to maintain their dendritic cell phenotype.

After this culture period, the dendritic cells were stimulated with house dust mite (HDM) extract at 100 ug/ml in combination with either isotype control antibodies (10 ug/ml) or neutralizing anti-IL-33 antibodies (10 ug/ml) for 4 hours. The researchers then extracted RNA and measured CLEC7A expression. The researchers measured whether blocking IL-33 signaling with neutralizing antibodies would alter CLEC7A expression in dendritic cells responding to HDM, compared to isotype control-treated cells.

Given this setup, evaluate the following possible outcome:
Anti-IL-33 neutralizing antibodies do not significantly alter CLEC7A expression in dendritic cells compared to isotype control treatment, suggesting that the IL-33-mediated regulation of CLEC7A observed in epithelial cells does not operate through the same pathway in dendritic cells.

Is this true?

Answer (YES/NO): YES